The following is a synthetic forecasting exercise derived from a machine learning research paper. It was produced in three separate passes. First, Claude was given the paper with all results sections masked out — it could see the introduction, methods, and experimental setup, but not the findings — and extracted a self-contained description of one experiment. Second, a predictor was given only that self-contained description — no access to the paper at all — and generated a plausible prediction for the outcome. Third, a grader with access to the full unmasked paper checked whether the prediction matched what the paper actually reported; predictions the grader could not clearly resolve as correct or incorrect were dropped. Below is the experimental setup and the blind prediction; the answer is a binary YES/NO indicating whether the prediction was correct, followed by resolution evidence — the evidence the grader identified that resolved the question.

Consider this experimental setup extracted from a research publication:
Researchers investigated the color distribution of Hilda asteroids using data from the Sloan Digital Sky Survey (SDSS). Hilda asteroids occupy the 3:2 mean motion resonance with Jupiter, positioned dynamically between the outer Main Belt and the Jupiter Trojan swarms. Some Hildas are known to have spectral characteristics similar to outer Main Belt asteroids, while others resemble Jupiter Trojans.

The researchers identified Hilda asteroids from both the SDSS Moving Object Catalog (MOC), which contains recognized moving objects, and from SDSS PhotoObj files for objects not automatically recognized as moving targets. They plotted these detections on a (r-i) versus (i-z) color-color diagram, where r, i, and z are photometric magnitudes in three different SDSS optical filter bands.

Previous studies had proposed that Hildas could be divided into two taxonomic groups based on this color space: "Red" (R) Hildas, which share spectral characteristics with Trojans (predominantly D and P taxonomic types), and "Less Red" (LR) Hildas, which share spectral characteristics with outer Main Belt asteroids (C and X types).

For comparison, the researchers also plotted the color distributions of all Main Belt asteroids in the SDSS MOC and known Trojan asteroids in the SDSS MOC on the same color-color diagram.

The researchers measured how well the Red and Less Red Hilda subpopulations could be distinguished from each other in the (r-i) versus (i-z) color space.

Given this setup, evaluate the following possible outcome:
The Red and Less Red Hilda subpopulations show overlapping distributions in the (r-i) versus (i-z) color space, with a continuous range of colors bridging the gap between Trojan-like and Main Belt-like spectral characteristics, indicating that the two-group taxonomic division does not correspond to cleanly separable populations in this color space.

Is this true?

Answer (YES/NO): NO